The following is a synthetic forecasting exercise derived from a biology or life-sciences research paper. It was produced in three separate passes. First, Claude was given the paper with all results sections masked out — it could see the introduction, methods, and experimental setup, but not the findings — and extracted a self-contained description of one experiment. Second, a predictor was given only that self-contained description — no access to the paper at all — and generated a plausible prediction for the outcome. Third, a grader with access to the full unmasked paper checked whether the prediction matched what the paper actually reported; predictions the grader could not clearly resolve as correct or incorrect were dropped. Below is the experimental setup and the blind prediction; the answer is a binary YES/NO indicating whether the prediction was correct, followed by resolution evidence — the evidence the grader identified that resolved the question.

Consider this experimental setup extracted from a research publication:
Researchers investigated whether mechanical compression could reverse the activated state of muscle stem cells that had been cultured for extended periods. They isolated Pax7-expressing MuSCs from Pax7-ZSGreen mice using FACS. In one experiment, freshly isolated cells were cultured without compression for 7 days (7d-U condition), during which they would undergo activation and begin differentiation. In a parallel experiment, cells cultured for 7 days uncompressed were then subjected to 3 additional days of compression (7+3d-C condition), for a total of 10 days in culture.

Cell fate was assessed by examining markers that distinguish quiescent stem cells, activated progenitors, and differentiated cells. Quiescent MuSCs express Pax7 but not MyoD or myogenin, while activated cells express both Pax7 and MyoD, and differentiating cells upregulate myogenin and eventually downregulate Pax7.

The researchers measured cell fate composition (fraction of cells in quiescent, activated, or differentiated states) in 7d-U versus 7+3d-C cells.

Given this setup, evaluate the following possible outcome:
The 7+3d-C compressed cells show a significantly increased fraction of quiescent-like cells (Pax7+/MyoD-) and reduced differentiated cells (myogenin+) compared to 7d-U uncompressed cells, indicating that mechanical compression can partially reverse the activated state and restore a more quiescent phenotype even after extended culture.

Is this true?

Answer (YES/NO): YES